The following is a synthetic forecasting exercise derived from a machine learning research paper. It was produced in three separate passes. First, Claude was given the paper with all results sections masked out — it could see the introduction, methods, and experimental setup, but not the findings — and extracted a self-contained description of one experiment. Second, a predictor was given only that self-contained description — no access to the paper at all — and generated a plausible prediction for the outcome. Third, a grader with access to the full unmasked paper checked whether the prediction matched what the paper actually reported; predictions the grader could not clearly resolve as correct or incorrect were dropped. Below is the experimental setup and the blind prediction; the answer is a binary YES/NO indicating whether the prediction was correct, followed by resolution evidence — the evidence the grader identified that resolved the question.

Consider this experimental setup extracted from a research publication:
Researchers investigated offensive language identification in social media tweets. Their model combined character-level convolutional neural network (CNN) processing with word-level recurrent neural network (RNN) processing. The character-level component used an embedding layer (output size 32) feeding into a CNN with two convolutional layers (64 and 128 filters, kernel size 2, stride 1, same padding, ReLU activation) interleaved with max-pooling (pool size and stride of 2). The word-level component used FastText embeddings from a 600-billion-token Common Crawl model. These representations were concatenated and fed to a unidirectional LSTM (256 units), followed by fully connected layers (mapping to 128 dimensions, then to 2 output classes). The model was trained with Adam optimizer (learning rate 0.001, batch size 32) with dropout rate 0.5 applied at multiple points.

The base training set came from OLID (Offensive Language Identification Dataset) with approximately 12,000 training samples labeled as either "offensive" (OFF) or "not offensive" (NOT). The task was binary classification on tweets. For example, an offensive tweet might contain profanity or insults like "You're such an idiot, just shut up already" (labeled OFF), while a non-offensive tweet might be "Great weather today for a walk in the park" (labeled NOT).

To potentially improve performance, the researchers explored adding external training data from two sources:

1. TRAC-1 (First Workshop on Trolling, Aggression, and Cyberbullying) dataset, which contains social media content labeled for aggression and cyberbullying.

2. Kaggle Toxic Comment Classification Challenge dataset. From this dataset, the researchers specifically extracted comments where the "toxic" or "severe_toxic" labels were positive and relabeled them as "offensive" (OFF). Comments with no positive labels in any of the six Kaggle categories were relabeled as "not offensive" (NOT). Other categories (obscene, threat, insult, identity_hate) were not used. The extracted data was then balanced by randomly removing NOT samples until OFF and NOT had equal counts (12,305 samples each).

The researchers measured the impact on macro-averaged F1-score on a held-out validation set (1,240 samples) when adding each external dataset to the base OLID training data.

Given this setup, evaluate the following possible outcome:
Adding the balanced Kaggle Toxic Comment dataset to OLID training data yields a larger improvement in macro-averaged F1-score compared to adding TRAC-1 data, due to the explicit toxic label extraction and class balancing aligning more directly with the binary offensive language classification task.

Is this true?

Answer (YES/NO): YES